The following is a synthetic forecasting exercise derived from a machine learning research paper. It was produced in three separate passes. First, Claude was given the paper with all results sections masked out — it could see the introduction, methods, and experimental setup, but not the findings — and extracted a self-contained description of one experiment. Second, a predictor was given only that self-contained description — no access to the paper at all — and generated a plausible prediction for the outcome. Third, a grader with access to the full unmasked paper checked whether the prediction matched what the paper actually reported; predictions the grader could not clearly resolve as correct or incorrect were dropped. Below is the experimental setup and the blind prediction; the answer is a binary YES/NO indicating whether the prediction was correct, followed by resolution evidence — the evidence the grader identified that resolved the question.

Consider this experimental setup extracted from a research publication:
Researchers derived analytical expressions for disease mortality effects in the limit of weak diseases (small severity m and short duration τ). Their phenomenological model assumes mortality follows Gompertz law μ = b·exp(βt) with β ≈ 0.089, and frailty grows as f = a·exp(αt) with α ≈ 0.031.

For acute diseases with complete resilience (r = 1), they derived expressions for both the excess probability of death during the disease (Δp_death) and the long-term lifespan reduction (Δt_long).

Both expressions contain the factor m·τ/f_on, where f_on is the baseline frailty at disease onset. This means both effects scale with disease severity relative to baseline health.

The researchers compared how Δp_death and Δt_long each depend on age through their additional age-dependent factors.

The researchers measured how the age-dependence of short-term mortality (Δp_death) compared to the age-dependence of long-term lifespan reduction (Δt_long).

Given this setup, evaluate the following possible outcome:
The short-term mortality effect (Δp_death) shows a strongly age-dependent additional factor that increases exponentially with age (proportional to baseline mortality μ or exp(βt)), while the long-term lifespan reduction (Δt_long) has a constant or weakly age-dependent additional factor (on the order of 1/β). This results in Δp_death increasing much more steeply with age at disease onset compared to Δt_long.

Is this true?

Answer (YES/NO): NO